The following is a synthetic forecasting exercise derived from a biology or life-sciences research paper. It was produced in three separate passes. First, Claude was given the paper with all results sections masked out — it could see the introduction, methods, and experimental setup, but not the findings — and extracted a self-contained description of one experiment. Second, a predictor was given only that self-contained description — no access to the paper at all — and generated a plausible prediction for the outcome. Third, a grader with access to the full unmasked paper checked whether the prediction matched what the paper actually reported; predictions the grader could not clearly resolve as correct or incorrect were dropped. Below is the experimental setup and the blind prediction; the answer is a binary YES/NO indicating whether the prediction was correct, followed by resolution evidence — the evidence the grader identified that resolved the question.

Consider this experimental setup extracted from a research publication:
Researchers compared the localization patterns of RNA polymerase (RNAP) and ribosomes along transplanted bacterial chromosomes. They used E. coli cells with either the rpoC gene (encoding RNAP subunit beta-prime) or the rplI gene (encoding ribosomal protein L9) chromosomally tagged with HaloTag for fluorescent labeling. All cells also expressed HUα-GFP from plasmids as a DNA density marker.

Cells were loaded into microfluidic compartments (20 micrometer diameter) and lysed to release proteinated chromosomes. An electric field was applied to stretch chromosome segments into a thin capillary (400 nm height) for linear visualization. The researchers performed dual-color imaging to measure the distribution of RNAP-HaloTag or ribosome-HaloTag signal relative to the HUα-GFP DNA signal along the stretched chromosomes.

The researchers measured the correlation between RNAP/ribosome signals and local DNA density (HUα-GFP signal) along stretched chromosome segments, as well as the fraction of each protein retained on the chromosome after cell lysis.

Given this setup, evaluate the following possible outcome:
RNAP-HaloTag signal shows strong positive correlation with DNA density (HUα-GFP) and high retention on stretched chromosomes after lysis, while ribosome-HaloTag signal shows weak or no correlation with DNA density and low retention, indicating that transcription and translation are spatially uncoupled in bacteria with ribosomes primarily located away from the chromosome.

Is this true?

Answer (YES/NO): NO